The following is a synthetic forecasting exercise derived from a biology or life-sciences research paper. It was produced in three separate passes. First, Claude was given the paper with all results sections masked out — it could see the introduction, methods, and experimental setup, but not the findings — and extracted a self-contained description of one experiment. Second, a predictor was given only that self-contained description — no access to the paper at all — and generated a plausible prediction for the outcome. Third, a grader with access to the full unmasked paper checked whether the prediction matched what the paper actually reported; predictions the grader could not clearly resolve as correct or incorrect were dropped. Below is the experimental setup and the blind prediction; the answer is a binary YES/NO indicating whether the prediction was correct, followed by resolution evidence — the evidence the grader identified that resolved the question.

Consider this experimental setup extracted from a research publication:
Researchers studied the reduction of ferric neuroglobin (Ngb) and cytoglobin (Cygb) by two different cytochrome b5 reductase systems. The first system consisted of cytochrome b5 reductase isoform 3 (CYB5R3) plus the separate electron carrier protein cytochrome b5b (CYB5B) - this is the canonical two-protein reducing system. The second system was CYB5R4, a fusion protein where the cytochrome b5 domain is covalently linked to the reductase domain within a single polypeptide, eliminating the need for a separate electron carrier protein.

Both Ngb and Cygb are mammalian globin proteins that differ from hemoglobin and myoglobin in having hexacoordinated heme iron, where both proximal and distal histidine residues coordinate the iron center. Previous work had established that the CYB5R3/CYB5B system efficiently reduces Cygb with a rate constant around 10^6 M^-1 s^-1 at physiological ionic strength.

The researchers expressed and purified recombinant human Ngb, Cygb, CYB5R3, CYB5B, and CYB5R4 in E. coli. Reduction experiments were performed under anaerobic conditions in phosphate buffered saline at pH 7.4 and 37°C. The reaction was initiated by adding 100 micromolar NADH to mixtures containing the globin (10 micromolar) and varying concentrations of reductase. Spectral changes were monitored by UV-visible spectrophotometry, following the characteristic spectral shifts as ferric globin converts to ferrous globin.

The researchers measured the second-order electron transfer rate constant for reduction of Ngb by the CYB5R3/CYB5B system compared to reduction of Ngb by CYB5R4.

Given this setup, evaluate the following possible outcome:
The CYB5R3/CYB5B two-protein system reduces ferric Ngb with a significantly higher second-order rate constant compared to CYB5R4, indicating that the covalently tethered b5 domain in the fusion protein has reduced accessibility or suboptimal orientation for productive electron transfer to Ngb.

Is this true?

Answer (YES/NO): NO